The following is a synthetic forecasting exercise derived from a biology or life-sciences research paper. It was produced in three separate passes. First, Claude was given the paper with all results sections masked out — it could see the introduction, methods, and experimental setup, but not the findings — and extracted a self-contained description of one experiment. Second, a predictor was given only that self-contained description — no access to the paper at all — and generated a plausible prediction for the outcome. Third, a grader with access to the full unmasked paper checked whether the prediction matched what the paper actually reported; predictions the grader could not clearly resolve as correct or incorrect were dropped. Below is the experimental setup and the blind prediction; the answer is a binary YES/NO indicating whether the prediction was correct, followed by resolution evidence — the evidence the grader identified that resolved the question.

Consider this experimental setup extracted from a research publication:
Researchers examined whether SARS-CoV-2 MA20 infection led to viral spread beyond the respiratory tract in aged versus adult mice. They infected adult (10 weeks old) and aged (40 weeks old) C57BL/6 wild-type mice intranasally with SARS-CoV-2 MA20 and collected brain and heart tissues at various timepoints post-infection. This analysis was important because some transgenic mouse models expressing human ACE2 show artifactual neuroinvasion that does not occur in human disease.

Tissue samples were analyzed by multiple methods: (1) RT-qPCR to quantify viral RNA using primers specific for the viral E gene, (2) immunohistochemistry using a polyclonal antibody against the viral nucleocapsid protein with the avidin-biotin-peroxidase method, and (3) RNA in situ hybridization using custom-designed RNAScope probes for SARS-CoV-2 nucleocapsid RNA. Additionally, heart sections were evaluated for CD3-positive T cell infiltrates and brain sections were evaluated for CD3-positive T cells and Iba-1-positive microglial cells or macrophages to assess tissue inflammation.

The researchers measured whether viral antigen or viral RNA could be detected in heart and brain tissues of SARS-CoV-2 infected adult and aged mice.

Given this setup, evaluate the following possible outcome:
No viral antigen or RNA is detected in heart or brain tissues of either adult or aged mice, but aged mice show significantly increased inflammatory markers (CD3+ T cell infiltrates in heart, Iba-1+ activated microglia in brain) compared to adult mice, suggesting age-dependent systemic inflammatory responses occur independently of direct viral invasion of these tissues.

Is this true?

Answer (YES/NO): NO